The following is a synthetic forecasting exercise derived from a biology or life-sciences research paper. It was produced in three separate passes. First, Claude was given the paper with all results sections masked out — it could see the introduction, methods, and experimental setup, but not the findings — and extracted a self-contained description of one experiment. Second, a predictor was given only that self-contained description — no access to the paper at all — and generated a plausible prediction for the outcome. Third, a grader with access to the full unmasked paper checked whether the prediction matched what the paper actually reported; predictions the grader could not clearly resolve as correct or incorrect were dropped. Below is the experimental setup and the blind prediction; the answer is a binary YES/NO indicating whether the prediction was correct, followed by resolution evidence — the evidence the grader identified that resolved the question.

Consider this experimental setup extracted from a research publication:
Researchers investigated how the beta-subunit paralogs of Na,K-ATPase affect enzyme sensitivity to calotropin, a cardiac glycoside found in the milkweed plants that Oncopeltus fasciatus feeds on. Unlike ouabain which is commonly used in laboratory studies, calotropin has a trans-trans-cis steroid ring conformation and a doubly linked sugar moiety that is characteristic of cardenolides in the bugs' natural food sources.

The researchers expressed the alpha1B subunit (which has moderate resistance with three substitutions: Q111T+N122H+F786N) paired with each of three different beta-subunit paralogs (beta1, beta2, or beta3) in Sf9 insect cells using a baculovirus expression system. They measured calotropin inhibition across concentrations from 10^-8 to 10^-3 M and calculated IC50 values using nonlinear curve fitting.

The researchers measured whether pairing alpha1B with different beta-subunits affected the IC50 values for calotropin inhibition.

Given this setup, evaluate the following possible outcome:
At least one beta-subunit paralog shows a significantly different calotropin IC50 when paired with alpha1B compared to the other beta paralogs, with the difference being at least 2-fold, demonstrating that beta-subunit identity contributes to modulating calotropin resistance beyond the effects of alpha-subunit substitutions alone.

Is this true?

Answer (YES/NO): NO